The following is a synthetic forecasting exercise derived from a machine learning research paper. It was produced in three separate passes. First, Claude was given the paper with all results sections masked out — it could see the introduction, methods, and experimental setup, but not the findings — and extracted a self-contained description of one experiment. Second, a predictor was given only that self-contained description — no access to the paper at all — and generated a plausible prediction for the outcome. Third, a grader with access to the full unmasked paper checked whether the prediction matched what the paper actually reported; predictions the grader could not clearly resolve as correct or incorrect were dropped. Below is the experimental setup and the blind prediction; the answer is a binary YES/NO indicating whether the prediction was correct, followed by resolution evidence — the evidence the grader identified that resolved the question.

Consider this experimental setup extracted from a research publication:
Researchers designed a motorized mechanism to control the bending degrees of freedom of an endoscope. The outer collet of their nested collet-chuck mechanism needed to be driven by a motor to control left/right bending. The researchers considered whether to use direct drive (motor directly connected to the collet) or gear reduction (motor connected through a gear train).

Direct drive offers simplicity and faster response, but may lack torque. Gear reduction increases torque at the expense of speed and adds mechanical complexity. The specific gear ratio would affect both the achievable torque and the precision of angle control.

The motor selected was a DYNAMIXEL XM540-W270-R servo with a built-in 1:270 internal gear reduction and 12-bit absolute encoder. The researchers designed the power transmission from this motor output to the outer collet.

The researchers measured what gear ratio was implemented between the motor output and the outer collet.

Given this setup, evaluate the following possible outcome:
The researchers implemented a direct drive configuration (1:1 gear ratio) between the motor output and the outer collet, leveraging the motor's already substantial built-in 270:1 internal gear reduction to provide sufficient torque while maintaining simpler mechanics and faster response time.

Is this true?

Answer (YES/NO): NO